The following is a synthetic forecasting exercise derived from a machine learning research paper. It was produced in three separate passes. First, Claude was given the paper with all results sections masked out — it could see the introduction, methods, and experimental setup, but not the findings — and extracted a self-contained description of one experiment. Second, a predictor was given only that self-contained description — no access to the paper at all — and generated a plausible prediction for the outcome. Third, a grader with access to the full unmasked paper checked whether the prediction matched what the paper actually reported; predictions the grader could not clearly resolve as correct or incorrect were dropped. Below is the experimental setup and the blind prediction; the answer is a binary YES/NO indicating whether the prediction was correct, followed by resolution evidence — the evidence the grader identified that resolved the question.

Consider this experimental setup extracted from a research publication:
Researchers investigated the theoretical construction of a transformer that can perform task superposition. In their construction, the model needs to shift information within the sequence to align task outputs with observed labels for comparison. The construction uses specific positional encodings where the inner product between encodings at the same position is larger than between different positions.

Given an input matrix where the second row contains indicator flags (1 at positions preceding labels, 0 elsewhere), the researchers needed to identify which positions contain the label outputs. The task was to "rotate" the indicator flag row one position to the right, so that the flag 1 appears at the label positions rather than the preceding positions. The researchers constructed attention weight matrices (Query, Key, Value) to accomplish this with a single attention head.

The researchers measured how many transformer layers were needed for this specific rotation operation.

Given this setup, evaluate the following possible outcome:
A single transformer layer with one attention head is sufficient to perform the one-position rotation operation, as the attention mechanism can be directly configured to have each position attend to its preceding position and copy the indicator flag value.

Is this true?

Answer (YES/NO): YES